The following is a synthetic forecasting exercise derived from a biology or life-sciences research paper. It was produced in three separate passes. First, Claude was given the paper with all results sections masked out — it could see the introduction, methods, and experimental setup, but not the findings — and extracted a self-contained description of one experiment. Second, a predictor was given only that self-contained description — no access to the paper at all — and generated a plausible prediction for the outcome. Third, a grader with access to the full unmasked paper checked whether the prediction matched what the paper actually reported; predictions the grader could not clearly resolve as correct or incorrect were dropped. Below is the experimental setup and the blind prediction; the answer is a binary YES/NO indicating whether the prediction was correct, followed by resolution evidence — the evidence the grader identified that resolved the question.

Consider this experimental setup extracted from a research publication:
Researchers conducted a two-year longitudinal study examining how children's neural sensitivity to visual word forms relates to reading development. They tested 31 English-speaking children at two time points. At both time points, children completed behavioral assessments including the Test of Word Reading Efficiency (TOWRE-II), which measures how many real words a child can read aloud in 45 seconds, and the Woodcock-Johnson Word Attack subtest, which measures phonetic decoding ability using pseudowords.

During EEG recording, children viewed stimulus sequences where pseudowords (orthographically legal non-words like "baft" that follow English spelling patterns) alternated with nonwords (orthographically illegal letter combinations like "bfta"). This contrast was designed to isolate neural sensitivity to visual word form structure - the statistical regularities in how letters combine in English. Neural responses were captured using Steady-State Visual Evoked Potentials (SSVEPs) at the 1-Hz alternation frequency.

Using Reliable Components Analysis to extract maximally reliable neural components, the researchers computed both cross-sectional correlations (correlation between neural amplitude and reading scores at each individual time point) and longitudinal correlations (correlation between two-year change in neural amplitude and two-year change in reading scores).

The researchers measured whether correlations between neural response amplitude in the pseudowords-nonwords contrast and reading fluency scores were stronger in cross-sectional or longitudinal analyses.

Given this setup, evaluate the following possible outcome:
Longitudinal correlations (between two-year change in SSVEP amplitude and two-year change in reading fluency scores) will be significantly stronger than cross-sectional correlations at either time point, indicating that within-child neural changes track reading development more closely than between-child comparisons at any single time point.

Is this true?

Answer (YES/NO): NO